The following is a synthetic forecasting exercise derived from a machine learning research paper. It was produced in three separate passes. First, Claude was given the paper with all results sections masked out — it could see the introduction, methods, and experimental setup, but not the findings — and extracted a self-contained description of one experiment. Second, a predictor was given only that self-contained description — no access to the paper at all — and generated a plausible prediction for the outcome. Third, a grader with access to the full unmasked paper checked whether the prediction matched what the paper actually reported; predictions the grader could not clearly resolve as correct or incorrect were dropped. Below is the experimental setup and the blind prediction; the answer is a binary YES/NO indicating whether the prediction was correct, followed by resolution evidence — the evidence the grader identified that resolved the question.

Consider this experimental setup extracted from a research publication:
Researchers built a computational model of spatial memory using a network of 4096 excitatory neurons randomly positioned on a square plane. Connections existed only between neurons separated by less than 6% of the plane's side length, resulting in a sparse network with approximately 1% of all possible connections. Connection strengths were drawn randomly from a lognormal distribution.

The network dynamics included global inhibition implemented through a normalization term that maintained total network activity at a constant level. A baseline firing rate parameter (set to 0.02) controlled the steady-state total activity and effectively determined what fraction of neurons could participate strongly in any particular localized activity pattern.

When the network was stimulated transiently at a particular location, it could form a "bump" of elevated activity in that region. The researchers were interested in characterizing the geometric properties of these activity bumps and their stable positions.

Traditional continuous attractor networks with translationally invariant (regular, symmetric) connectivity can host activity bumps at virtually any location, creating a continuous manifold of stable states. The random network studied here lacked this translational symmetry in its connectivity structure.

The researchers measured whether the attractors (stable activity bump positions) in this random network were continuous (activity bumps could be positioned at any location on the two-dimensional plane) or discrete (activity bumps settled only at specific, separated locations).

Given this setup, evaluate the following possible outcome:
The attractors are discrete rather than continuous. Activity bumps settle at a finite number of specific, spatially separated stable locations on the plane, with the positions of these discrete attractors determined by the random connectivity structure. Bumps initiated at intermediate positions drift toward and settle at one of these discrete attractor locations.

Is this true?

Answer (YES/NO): YES